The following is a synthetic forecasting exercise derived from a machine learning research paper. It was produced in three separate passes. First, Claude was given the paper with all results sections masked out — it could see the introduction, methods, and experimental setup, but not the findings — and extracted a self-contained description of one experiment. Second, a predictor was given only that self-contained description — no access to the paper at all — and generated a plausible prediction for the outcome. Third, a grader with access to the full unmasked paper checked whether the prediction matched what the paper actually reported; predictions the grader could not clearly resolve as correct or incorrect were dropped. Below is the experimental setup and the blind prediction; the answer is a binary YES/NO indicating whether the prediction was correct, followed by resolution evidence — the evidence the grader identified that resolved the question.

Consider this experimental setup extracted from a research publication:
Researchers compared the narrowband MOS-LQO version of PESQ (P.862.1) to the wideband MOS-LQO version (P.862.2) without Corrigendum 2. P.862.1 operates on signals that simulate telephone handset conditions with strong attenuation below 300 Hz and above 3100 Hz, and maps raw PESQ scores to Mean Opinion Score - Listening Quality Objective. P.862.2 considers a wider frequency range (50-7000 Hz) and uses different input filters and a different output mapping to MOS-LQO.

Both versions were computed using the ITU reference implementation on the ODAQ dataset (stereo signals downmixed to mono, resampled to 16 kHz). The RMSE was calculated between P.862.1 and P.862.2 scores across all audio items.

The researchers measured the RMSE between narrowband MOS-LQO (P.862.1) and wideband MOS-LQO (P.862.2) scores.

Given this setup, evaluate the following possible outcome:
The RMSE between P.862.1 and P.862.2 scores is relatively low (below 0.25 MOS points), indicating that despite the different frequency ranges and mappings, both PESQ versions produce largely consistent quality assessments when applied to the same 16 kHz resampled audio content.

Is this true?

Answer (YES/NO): NO